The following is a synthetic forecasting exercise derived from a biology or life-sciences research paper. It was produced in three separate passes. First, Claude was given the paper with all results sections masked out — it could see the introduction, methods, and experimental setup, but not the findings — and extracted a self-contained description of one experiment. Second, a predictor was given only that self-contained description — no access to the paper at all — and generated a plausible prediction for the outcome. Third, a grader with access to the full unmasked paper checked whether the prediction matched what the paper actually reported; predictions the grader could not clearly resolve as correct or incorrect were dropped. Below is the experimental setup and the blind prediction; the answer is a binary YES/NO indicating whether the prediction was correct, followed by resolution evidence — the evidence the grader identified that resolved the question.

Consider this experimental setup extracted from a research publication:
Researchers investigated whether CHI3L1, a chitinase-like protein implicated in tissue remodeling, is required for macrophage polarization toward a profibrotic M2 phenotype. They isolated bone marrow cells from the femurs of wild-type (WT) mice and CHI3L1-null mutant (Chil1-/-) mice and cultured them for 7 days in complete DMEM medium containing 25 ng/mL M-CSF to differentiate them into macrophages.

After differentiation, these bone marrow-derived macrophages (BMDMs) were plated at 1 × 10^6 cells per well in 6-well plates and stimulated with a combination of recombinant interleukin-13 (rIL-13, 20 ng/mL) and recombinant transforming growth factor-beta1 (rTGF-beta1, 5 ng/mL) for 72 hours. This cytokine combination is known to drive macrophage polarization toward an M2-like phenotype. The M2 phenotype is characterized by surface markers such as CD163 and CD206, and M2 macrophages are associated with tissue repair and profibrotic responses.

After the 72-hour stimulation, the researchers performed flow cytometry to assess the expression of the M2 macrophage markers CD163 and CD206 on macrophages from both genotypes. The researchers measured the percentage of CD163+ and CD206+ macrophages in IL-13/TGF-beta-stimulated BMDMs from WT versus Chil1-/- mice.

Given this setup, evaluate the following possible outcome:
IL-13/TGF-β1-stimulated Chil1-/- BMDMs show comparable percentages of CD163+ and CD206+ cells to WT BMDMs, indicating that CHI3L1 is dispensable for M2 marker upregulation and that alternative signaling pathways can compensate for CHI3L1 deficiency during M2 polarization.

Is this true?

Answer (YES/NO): NO